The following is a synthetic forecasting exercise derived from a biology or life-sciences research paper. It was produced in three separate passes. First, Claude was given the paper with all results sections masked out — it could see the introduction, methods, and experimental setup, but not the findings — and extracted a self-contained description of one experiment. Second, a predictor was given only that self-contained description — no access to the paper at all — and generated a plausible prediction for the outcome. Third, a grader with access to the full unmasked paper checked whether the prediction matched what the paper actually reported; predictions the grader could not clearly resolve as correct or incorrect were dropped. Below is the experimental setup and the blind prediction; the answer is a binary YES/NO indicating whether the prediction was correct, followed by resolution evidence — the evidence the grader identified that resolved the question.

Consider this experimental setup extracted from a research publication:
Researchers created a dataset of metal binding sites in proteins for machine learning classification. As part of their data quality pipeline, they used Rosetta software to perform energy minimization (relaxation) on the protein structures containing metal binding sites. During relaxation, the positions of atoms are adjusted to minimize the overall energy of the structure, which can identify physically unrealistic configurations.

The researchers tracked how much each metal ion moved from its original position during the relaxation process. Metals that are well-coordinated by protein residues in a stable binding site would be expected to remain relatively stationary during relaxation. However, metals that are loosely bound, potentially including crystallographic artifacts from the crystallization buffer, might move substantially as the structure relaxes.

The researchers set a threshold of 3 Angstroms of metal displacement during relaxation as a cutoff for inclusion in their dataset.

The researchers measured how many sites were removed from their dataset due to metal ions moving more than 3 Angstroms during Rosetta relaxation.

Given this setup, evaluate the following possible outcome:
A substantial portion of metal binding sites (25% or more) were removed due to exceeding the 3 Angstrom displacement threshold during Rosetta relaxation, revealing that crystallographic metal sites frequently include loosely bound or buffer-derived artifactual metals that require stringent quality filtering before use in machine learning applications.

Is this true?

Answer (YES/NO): NO